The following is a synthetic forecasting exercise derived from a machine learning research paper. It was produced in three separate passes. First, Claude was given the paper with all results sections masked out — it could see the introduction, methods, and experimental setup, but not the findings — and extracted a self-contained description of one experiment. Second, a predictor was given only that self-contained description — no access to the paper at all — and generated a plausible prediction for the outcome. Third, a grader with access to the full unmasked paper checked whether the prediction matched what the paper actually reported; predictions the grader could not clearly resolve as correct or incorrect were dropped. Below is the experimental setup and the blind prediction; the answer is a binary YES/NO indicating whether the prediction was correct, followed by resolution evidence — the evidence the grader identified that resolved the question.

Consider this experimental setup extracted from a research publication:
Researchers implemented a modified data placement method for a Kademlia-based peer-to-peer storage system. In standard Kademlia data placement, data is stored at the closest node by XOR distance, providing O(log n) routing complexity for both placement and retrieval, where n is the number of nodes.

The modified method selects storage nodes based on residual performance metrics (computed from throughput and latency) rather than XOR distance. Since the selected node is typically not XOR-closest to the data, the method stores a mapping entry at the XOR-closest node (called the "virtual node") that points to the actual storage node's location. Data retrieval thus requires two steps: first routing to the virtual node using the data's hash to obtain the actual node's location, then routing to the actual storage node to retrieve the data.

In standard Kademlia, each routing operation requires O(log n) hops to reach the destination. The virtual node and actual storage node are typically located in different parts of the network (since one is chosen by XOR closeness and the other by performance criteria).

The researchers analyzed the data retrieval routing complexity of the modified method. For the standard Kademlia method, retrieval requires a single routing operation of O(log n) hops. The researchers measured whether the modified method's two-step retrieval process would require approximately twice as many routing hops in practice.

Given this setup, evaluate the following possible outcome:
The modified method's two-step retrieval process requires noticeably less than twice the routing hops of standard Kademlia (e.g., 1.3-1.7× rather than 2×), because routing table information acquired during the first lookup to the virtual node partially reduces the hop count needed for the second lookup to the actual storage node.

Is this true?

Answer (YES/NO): NO